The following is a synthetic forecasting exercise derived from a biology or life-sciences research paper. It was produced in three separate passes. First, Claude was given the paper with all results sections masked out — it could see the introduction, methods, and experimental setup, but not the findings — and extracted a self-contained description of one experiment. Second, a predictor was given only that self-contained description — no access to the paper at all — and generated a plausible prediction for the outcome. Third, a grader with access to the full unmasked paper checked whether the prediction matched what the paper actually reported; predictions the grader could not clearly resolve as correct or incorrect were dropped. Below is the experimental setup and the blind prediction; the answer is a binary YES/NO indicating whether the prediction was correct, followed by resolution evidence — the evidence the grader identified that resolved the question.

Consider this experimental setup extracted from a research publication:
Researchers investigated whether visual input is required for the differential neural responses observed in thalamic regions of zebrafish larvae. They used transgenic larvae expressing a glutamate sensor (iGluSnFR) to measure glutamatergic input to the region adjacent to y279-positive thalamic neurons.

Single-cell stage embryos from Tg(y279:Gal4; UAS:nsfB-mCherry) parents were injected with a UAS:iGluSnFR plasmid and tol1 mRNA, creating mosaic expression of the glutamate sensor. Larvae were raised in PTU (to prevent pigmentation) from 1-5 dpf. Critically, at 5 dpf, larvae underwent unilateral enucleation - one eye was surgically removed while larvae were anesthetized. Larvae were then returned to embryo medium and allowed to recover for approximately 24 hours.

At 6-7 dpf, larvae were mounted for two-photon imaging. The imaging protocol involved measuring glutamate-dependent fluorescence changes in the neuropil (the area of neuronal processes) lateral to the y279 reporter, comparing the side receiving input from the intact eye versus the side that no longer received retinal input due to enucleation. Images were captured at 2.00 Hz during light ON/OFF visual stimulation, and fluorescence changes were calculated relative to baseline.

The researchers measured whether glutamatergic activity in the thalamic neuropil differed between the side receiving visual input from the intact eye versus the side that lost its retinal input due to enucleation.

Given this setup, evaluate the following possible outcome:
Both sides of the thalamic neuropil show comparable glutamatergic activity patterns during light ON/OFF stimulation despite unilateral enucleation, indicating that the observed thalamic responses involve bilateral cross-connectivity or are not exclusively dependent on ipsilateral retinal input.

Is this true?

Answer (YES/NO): NO